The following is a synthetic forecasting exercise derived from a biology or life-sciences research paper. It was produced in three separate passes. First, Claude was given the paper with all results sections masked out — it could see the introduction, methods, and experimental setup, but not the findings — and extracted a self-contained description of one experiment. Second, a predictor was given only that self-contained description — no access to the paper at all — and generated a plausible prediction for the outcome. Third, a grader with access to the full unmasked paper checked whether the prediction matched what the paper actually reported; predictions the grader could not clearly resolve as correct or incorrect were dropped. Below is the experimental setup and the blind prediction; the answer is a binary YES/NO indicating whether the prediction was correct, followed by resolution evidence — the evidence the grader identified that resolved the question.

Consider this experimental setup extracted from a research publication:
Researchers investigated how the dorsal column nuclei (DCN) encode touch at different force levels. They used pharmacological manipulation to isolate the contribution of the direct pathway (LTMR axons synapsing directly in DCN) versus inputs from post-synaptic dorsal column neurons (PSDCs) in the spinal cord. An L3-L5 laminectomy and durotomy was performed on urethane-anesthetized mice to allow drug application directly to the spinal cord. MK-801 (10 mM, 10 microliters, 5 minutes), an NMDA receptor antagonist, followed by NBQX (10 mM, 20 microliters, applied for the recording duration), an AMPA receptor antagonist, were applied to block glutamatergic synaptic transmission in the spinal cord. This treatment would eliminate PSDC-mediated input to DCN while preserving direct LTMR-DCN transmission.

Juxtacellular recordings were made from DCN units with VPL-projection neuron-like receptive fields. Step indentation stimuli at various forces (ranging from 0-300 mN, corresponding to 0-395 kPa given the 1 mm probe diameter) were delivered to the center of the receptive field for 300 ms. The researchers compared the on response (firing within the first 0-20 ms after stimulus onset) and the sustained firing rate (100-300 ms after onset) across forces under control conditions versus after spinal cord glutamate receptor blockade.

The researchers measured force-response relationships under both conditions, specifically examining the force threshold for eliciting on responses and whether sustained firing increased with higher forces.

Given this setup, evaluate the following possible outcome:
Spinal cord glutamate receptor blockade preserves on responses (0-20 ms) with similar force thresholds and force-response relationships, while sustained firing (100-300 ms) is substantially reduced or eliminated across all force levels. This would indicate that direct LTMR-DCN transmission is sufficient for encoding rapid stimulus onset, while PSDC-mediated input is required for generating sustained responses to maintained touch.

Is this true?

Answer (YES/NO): NO